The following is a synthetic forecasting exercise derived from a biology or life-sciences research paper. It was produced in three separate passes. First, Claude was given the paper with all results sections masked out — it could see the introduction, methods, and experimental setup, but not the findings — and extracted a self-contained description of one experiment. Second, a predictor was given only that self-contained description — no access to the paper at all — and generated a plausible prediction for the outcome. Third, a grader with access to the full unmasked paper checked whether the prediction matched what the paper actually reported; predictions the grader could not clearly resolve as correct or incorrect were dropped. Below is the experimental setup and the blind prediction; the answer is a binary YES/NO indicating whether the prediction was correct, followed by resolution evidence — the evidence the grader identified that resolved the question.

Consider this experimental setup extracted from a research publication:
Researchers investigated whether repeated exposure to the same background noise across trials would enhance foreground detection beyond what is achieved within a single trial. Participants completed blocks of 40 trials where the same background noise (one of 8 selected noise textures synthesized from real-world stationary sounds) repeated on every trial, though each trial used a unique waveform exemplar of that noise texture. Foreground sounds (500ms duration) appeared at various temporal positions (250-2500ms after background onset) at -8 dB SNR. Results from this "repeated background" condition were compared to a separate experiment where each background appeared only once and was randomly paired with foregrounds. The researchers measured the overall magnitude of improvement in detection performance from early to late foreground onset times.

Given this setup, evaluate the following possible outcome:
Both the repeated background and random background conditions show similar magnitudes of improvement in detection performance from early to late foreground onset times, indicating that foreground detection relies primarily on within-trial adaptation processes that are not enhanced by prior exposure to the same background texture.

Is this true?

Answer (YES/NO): NO